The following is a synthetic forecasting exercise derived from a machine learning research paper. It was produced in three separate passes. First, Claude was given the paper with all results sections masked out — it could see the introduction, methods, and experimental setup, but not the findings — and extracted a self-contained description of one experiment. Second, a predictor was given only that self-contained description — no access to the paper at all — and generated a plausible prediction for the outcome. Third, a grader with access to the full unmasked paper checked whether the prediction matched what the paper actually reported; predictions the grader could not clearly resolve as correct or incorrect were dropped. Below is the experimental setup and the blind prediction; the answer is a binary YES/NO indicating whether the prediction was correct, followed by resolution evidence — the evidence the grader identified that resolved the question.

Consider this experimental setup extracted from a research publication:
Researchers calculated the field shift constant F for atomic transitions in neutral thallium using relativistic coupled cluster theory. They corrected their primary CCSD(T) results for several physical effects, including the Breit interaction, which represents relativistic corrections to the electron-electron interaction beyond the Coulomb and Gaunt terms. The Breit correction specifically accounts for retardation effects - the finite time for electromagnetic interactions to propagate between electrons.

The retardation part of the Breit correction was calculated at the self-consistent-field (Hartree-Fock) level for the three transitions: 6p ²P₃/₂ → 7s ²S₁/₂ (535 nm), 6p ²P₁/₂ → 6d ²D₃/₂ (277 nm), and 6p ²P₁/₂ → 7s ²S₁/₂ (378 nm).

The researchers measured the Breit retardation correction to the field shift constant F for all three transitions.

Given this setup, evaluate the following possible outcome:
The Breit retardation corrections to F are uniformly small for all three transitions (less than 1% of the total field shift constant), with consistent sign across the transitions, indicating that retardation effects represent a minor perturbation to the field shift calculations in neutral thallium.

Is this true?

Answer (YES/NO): YES